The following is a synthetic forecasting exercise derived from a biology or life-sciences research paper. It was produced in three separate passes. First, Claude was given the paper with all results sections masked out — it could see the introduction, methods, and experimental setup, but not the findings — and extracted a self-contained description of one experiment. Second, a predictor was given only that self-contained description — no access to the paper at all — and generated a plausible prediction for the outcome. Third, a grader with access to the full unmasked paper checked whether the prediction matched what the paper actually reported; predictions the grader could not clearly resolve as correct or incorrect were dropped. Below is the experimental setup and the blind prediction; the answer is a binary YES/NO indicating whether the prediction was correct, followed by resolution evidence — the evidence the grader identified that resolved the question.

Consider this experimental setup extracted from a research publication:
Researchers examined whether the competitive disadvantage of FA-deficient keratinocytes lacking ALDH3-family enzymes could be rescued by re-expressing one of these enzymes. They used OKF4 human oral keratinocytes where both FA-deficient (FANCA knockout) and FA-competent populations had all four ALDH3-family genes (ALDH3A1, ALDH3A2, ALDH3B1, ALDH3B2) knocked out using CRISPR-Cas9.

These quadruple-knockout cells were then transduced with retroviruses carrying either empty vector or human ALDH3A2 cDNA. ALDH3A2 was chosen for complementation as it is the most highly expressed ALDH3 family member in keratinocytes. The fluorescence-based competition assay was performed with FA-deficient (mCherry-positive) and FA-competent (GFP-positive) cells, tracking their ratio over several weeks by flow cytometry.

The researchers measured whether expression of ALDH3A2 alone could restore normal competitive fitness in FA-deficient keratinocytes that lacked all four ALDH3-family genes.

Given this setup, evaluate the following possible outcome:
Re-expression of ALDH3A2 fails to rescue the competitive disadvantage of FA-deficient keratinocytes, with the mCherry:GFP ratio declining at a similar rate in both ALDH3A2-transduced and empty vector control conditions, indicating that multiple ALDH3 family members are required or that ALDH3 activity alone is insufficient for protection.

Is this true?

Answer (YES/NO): NO